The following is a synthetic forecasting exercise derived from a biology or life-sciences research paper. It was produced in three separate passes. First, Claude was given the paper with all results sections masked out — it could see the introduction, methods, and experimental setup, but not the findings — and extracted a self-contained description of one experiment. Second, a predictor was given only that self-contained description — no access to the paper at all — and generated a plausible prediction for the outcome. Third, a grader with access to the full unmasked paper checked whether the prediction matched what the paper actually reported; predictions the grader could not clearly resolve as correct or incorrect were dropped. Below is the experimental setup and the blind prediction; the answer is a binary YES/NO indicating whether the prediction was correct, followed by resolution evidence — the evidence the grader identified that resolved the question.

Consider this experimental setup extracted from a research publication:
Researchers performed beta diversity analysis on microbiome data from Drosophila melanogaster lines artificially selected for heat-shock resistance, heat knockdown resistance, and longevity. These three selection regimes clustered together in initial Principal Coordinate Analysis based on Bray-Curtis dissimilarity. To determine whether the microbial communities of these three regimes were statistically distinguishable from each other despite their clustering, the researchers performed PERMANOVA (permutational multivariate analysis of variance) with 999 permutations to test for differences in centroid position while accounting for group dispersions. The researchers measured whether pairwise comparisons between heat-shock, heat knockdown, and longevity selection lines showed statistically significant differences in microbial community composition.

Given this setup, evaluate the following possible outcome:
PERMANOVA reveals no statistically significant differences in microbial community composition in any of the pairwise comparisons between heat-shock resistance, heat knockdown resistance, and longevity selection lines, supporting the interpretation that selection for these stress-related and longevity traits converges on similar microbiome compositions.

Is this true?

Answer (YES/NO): NO